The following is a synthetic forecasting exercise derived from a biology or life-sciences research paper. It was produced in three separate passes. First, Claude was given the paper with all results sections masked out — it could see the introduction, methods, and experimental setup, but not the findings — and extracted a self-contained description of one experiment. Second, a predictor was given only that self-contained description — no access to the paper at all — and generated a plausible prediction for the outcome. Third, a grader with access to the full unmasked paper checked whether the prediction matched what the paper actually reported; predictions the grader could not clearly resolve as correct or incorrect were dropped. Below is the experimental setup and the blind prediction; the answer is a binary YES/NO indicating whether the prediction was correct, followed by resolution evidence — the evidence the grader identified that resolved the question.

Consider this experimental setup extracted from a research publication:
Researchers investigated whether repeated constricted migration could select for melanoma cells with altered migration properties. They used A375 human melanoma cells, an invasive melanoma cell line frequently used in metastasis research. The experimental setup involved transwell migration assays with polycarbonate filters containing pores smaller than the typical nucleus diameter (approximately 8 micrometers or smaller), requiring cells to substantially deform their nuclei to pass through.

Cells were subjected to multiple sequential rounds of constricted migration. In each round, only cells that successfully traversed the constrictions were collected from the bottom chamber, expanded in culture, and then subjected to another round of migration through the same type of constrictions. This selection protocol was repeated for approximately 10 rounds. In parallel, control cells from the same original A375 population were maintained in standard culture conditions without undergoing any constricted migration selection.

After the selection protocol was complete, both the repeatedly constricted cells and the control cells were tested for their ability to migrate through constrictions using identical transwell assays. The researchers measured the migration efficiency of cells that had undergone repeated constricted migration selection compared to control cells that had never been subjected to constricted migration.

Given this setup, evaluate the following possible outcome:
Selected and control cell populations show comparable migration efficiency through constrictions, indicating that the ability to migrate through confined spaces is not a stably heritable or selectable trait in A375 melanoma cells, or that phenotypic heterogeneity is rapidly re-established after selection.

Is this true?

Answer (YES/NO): NO